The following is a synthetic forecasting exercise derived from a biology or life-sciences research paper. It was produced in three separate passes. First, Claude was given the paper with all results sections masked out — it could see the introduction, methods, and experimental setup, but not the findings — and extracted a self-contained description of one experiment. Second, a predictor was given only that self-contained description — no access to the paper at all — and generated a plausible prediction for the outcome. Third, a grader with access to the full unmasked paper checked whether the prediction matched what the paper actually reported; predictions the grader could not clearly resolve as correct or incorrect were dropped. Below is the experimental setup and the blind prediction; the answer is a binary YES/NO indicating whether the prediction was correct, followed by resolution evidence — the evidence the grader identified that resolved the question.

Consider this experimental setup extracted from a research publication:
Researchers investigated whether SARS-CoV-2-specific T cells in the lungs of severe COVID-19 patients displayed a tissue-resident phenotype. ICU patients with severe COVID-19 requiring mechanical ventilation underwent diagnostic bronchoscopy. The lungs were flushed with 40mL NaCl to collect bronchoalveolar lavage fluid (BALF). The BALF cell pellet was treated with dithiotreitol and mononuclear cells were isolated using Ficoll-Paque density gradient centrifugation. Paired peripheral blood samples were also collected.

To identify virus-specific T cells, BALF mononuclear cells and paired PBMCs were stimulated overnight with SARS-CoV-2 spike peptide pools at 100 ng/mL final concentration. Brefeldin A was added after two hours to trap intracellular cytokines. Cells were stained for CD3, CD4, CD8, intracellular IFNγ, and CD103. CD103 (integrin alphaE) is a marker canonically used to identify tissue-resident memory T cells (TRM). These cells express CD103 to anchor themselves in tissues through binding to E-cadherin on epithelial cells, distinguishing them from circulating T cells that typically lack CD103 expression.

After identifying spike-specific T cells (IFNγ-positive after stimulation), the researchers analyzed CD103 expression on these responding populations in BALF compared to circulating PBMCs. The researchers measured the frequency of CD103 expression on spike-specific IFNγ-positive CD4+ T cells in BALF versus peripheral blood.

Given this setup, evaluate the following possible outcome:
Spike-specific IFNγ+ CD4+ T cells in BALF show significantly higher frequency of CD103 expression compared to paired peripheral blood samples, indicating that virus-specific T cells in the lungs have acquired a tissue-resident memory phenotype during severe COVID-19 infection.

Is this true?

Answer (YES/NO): NO